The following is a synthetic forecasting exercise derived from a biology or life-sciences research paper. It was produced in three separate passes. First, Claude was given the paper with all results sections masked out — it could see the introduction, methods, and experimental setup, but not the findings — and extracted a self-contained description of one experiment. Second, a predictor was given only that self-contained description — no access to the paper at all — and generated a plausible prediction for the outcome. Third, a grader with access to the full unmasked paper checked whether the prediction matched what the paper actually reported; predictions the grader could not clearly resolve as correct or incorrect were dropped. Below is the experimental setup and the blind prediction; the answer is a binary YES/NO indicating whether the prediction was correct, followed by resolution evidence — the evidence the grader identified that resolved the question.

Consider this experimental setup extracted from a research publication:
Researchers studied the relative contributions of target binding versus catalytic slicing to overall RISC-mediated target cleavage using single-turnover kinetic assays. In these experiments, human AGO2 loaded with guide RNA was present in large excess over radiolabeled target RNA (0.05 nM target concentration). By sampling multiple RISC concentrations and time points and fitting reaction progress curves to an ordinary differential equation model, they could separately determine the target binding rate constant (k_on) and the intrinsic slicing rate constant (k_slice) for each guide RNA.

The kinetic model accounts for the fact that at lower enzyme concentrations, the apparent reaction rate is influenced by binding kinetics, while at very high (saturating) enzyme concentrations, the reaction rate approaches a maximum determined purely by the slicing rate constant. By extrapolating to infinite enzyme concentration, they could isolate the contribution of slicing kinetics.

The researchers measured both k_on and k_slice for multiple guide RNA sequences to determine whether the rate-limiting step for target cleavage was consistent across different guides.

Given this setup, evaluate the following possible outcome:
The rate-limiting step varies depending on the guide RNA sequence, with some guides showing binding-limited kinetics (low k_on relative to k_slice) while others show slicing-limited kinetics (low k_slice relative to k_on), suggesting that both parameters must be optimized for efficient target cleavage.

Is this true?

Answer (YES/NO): YES